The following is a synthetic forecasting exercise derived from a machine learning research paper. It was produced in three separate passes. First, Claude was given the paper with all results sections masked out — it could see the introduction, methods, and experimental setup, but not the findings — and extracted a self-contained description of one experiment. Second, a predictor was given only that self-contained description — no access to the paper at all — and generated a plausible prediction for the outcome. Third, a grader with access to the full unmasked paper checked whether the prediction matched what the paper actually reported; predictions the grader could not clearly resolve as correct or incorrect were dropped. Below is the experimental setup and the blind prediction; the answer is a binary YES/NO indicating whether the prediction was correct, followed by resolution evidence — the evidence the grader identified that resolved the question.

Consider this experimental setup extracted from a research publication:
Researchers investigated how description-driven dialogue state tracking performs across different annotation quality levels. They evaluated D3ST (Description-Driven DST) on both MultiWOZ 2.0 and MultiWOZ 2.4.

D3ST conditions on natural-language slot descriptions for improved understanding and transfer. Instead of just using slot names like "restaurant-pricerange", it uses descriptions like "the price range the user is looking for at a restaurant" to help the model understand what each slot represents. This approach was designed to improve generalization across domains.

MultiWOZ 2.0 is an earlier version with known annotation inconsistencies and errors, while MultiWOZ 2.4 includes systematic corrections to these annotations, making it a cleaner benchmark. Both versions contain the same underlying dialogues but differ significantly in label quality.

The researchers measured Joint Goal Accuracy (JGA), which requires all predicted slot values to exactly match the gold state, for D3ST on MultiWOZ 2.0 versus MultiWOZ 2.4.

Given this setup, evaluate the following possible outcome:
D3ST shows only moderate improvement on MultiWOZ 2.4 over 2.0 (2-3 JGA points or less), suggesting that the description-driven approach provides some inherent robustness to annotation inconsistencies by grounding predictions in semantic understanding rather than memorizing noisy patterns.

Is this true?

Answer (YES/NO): NO